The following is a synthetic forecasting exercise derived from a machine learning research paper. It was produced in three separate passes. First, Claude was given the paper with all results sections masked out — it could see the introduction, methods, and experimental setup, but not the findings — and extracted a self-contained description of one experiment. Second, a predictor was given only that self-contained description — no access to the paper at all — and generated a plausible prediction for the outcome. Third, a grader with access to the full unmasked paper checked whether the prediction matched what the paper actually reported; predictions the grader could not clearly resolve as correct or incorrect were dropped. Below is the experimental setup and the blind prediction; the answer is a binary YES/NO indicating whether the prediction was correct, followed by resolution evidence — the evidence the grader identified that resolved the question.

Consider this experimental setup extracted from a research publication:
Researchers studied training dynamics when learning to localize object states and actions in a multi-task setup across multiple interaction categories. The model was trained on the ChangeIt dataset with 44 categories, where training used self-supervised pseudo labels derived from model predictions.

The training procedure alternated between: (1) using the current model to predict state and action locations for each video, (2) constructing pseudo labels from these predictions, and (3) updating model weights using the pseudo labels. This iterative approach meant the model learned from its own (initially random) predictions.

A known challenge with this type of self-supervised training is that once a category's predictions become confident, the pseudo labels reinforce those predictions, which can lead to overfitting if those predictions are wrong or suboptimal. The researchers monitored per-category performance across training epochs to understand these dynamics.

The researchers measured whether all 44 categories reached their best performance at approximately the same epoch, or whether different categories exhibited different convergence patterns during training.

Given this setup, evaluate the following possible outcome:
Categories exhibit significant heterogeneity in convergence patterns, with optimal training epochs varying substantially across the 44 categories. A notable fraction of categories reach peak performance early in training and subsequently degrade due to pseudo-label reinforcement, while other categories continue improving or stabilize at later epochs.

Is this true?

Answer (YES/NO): YES